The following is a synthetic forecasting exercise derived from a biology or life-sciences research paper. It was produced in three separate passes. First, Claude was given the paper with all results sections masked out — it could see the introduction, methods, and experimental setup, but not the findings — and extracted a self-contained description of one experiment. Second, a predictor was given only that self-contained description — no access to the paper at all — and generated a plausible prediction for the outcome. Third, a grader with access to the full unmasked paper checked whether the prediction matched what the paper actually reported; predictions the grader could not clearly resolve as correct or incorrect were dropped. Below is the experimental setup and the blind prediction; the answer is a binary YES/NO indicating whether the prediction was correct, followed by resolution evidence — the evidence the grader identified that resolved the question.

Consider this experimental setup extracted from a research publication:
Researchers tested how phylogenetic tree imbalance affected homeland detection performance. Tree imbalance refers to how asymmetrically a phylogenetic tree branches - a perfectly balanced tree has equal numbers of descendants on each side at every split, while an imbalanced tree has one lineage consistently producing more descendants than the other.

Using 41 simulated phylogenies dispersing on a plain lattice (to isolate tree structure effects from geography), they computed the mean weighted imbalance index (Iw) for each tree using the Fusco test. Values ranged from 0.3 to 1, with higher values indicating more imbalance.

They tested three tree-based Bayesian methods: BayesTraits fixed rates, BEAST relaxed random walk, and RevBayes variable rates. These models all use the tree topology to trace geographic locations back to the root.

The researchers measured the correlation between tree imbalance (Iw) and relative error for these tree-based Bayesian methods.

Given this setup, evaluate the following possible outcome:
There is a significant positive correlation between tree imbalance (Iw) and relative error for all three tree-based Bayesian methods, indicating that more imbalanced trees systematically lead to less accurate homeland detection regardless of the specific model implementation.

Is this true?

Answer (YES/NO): YES